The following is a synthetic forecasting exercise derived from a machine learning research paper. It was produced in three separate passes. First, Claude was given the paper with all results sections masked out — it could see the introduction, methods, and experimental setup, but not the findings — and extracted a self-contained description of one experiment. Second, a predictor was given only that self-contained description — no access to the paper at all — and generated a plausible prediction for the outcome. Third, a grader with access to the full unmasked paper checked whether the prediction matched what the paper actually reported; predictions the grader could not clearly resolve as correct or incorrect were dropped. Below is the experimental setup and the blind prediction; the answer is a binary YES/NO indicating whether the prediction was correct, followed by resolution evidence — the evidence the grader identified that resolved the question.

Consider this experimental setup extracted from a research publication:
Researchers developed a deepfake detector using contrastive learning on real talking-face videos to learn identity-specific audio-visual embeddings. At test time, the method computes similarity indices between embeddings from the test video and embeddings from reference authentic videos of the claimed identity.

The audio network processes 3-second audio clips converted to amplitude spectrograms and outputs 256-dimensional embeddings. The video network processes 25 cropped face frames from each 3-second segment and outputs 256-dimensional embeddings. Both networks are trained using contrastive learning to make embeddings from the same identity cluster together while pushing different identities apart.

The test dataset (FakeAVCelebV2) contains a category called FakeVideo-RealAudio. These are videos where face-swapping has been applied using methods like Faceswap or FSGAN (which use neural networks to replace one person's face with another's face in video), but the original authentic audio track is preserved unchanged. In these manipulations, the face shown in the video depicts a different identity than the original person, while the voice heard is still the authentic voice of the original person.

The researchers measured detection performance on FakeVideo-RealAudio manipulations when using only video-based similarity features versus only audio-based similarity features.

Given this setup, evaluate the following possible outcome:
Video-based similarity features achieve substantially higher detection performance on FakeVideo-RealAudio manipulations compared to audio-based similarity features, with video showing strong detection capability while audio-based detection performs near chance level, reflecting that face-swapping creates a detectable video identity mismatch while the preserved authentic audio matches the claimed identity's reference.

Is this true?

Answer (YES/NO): NO